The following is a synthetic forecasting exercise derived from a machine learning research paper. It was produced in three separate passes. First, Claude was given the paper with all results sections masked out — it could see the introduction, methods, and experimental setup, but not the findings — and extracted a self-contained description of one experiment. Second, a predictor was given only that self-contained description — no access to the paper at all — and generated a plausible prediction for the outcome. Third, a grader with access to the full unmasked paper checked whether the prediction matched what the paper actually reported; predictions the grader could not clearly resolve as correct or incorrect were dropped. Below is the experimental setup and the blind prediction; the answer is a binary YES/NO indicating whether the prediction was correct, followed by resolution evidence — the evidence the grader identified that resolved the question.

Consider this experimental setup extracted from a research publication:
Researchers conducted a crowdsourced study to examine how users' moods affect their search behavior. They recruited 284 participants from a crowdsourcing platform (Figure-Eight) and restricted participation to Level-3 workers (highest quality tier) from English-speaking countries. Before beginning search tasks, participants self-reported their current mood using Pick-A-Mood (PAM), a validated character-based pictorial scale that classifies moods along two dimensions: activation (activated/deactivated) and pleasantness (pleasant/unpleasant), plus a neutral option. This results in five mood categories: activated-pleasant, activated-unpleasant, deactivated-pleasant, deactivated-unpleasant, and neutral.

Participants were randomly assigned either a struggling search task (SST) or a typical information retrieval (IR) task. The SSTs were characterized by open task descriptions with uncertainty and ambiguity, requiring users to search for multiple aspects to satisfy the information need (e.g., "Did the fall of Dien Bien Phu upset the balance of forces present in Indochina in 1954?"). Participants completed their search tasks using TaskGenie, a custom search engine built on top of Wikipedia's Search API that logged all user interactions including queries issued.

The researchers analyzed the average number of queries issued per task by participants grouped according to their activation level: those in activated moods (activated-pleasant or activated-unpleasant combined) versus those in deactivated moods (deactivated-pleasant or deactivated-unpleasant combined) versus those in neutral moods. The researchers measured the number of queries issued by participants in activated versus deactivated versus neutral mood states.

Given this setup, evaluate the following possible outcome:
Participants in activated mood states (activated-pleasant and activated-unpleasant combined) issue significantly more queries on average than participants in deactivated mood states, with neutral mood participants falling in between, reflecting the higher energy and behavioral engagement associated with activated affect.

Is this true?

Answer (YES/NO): NO